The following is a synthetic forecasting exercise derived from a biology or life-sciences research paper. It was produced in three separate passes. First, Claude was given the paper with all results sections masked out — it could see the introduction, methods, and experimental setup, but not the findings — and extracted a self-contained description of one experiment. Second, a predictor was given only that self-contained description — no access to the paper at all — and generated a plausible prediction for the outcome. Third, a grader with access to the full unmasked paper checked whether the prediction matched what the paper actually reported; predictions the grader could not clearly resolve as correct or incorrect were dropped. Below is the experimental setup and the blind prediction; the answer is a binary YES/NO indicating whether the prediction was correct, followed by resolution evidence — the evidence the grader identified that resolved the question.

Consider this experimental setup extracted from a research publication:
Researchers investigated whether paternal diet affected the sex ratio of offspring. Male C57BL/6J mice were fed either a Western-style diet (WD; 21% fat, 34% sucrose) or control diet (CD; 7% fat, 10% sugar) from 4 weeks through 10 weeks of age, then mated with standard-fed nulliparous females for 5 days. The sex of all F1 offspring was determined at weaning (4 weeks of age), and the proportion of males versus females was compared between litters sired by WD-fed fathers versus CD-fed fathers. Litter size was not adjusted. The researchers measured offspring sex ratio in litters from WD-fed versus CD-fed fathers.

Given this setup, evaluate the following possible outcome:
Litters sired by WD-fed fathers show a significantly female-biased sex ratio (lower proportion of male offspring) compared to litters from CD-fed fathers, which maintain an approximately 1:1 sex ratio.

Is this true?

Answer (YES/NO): YES